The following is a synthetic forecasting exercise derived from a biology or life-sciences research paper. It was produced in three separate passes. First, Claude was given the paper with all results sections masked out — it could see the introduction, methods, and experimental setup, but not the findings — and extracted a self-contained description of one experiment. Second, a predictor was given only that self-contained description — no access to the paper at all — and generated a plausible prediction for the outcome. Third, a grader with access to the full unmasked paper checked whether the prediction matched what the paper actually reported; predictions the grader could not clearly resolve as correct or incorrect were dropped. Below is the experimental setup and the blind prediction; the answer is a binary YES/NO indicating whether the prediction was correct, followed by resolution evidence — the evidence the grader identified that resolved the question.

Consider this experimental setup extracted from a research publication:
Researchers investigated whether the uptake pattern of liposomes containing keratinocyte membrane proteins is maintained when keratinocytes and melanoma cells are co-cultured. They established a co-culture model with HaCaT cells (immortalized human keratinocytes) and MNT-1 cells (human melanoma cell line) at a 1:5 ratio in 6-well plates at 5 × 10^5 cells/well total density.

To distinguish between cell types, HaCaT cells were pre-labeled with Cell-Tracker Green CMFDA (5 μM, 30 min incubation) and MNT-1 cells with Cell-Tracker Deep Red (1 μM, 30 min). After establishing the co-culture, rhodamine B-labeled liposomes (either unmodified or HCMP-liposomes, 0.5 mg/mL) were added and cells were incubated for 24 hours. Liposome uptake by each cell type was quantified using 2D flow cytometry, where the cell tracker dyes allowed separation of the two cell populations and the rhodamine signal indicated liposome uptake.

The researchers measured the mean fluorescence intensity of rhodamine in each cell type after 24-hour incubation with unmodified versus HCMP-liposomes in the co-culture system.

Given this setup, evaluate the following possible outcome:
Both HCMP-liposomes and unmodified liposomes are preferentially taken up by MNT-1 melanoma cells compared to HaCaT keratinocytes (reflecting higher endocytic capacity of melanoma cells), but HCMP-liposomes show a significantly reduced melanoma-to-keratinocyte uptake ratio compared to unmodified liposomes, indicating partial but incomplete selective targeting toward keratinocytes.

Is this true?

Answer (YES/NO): NO